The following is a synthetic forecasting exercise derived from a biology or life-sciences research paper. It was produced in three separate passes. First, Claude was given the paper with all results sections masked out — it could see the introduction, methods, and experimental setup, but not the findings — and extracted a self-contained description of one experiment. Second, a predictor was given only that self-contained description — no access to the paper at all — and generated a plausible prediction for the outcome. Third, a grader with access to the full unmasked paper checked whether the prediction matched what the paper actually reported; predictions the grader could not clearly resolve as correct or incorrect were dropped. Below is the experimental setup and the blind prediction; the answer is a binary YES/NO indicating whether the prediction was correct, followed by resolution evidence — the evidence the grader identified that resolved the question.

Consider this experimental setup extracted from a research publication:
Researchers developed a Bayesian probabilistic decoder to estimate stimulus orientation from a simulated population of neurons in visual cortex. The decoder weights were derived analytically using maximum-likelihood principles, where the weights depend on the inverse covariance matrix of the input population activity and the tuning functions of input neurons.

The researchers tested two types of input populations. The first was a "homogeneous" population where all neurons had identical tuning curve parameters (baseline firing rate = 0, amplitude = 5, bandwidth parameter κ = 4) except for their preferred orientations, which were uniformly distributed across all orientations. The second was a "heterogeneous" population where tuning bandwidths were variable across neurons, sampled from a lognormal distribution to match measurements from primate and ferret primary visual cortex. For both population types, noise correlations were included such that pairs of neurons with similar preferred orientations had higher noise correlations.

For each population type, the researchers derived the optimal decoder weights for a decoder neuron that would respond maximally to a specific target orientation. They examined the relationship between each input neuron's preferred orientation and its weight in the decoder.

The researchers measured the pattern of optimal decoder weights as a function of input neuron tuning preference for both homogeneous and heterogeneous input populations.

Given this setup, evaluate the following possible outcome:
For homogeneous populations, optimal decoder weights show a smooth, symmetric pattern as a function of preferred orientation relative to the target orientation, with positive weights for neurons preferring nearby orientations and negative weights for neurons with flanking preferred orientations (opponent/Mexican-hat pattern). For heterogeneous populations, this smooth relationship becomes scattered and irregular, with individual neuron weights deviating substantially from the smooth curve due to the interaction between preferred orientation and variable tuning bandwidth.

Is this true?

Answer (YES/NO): YES